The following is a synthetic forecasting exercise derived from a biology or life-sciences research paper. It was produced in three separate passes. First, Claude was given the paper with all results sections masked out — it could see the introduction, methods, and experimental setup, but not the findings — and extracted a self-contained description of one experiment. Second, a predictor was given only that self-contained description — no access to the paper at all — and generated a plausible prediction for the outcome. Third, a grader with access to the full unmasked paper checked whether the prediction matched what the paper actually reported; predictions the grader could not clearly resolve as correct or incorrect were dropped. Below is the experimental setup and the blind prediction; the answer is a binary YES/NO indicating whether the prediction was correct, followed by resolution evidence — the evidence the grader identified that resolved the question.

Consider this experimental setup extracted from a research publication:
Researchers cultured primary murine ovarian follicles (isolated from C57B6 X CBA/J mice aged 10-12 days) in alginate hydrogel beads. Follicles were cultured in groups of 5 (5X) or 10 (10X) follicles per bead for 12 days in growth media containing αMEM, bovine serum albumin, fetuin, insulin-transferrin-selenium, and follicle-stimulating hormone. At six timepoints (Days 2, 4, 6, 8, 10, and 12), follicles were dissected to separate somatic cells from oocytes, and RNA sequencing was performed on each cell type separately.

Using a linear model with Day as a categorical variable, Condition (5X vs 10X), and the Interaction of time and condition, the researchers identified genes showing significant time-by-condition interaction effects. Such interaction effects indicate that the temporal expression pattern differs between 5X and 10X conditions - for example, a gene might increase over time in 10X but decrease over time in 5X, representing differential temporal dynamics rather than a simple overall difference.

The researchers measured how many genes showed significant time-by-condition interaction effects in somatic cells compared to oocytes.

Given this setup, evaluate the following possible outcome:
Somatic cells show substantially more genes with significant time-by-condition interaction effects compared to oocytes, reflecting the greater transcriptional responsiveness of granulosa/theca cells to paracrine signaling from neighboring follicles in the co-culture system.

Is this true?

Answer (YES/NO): YES